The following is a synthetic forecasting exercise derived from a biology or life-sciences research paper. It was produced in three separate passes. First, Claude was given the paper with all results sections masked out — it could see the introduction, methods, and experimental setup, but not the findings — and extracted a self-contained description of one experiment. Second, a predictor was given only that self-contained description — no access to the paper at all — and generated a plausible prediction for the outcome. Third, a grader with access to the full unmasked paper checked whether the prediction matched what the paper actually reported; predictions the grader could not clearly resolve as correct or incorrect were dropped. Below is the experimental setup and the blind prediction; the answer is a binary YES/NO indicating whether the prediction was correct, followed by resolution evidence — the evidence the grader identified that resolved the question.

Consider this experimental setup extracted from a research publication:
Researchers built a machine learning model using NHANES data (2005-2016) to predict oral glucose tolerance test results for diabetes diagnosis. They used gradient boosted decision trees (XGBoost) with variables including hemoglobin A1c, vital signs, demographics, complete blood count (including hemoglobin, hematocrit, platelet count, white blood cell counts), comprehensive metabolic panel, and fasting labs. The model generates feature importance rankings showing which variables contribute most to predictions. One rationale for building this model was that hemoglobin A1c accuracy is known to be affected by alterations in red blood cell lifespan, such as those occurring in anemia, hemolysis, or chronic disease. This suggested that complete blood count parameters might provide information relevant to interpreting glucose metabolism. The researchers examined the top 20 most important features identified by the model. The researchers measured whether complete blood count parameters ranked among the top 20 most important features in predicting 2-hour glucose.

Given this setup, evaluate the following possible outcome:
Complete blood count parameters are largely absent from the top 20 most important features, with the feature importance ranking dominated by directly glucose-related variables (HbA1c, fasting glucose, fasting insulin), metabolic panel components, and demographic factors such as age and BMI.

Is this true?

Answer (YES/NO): NO